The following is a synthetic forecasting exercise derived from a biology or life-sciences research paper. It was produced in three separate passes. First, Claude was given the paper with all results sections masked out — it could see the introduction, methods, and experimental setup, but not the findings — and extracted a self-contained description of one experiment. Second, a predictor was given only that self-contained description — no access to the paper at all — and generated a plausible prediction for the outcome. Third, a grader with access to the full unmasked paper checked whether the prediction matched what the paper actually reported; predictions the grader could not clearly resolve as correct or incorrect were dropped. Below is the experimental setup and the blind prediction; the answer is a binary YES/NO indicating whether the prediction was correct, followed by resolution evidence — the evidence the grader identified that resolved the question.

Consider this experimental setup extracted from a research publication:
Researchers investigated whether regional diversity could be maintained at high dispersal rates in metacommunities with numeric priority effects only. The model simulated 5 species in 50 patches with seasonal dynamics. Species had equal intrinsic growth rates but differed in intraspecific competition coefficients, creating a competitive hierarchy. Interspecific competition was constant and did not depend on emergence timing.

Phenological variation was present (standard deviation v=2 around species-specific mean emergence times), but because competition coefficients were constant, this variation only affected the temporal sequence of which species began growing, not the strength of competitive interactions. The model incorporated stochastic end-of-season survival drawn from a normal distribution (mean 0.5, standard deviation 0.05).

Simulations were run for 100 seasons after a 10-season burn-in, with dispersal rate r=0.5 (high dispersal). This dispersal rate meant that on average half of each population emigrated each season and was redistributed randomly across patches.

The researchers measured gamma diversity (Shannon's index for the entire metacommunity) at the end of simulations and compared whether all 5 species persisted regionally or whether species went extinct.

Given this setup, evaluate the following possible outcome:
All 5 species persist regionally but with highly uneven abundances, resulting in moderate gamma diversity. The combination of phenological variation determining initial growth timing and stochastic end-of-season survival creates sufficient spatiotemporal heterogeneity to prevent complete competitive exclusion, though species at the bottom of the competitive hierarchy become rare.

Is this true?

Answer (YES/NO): NO